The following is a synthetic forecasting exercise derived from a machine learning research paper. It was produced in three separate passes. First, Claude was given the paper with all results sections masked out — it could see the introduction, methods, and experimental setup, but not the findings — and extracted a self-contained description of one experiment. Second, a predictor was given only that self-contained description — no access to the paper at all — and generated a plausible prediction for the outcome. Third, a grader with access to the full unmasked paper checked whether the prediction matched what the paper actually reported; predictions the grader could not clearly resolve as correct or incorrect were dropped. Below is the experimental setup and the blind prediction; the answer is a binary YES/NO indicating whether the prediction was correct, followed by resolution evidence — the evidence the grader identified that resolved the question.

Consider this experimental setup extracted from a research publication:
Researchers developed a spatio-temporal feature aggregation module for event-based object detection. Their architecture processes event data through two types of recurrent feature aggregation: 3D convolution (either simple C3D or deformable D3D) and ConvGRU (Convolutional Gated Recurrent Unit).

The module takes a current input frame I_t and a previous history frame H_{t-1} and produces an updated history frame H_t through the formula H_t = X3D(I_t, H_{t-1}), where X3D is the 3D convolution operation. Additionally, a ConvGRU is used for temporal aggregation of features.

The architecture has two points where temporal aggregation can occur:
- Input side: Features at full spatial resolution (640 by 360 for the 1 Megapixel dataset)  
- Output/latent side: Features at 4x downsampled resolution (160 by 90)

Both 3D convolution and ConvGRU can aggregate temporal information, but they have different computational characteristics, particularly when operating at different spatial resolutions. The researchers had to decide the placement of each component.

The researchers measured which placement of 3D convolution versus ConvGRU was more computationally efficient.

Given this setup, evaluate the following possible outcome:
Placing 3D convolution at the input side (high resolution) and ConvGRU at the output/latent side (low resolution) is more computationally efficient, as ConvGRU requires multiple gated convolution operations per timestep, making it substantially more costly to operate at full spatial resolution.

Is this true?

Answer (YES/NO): YES